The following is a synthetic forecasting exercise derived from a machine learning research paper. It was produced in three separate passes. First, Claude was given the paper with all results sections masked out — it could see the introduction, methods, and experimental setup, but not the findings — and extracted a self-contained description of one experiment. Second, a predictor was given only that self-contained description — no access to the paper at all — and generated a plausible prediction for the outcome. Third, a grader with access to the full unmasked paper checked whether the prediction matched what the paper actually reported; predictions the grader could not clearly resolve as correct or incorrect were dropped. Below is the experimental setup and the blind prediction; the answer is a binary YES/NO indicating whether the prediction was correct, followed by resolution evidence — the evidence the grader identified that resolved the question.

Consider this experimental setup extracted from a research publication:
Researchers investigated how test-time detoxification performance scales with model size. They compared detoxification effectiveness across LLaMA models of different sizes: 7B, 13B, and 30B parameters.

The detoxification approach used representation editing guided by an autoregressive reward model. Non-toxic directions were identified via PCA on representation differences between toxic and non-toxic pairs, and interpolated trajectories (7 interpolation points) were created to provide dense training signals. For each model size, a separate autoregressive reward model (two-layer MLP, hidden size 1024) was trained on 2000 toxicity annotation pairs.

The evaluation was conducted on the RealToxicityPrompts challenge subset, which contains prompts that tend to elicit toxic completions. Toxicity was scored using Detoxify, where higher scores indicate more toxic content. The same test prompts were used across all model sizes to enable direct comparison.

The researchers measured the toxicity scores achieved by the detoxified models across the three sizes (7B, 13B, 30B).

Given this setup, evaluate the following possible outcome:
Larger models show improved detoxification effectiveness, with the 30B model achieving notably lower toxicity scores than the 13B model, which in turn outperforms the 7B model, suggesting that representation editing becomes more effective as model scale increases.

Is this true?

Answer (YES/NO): NO